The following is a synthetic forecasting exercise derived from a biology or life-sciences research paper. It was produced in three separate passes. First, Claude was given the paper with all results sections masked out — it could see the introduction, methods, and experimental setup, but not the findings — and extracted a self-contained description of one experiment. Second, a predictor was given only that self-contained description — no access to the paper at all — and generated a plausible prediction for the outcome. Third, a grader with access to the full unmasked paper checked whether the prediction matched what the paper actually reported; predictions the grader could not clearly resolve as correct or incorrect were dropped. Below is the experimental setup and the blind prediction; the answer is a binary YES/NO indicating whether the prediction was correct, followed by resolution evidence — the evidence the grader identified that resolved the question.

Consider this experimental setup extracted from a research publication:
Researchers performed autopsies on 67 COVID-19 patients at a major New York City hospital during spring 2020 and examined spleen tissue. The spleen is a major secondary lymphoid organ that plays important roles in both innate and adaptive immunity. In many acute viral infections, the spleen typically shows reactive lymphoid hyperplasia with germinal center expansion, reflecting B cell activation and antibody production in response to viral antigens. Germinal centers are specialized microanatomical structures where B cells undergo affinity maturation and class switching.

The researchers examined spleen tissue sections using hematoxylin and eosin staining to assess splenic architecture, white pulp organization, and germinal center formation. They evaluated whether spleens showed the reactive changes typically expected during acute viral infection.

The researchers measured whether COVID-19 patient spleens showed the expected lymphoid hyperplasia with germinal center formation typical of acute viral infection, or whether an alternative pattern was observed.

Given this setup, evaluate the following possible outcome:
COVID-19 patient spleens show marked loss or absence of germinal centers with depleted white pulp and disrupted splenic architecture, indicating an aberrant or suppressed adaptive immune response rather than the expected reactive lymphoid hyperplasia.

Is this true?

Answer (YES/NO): NO